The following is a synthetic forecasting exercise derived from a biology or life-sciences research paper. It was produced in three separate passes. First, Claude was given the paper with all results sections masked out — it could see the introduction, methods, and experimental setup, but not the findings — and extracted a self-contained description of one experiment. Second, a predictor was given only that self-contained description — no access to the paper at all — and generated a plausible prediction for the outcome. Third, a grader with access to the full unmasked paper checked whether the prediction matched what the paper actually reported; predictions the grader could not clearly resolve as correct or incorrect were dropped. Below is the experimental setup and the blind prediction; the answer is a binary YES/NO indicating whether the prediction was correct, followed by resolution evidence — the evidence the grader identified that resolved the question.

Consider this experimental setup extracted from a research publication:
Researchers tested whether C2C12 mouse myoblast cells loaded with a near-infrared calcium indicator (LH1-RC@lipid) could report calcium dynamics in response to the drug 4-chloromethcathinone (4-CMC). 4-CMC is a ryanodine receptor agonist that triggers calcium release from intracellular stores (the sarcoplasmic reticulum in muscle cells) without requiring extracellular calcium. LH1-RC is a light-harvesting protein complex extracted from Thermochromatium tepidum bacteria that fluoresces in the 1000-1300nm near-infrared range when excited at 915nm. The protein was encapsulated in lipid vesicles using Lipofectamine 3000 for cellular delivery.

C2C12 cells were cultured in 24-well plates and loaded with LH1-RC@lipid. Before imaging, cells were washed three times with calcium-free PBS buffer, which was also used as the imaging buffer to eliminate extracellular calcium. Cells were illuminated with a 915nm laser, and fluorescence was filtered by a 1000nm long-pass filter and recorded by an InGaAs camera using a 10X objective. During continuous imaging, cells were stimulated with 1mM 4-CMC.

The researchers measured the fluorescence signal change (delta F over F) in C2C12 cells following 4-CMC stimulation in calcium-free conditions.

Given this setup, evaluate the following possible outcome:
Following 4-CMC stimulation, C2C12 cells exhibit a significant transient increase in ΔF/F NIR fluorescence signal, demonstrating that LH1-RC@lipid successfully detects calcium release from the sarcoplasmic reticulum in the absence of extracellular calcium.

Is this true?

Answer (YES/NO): NO